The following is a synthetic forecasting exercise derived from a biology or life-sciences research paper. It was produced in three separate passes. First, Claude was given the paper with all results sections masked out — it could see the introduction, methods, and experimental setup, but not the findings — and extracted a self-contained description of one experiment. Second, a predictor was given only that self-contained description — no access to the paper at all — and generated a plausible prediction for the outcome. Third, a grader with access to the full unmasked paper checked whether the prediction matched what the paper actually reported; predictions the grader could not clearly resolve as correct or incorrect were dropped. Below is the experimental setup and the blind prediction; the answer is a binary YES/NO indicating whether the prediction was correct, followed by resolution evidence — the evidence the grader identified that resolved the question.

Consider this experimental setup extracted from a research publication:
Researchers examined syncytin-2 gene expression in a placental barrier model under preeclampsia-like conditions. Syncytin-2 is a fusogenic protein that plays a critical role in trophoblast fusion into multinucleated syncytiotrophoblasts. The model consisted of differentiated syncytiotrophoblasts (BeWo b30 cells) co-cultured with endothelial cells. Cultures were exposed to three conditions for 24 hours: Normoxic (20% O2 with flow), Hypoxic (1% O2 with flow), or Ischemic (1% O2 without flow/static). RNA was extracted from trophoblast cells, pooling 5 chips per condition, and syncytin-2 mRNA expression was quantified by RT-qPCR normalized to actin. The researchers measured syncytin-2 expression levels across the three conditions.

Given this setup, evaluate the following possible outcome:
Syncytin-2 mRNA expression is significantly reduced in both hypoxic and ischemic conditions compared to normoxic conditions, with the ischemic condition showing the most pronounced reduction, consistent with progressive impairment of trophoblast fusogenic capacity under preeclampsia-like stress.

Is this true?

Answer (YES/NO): NO